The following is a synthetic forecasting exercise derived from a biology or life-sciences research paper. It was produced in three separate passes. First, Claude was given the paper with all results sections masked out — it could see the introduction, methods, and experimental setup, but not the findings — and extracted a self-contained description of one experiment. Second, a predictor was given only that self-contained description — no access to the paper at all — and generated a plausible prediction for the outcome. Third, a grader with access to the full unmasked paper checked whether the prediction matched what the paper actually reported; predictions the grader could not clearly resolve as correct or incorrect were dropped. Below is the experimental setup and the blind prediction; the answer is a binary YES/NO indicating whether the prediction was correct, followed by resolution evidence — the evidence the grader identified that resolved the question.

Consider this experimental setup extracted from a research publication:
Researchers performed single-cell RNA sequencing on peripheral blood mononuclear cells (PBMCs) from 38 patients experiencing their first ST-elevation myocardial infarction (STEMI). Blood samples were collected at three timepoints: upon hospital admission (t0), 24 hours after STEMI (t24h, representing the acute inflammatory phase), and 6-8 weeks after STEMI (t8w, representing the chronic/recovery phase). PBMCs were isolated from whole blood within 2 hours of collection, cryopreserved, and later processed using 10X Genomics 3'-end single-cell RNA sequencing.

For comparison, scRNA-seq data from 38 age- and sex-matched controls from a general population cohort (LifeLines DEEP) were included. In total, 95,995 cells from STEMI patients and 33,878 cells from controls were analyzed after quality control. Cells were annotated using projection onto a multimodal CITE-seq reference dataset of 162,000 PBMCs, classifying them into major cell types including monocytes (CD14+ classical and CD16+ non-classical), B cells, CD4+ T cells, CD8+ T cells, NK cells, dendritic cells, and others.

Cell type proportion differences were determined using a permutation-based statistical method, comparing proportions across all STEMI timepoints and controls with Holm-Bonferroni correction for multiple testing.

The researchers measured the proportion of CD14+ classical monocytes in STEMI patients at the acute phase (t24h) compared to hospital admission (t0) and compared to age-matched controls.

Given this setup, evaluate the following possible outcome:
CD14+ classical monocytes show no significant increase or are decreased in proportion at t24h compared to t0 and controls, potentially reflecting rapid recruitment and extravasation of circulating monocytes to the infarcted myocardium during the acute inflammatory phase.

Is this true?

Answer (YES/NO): NO